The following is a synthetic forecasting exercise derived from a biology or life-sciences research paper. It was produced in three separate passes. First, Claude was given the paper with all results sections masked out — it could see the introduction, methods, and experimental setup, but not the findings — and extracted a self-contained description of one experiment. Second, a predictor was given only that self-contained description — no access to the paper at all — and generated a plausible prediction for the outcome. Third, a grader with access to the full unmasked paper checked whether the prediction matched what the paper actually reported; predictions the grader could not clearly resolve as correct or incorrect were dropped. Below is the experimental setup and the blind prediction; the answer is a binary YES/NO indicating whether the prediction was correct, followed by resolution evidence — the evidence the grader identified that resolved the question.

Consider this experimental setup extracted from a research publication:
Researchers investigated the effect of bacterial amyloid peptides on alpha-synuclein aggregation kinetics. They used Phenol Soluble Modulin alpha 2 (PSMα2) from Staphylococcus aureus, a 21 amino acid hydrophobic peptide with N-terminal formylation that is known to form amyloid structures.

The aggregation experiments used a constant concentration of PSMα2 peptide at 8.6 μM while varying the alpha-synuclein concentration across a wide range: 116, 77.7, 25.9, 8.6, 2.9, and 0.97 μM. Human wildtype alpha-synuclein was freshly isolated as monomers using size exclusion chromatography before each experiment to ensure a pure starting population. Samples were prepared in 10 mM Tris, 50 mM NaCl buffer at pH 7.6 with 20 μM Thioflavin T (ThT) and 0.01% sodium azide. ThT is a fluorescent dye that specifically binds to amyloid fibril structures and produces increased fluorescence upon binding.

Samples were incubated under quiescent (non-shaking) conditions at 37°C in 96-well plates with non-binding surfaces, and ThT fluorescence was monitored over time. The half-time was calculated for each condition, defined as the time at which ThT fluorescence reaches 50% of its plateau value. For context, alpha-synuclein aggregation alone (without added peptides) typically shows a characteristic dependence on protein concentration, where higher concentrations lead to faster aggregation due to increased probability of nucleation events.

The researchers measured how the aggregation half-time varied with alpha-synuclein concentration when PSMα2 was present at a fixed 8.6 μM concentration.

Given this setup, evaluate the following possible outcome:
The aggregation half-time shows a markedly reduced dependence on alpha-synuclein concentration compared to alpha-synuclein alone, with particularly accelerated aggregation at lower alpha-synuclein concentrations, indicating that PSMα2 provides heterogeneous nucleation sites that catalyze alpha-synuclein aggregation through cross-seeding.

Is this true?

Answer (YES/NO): NO